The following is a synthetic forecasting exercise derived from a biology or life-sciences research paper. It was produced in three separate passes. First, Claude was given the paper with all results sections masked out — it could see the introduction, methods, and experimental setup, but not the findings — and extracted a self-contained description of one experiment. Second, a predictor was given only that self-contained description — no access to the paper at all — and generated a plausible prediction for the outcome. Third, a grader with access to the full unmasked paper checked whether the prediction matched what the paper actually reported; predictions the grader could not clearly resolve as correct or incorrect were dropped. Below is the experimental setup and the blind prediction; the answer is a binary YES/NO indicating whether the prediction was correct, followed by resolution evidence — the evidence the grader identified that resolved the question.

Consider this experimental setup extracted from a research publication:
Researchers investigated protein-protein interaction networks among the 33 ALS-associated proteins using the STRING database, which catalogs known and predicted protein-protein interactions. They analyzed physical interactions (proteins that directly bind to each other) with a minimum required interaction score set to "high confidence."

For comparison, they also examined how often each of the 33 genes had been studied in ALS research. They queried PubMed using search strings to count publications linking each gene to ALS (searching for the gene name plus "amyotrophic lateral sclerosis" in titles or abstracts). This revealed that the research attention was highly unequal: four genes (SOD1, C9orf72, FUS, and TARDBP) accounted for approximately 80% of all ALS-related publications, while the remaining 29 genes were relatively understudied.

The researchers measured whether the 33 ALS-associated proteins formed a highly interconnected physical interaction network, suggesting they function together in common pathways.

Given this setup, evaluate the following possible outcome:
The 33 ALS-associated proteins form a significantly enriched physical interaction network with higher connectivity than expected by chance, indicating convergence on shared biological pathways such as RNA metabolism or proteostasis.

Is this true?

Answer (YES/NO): NO